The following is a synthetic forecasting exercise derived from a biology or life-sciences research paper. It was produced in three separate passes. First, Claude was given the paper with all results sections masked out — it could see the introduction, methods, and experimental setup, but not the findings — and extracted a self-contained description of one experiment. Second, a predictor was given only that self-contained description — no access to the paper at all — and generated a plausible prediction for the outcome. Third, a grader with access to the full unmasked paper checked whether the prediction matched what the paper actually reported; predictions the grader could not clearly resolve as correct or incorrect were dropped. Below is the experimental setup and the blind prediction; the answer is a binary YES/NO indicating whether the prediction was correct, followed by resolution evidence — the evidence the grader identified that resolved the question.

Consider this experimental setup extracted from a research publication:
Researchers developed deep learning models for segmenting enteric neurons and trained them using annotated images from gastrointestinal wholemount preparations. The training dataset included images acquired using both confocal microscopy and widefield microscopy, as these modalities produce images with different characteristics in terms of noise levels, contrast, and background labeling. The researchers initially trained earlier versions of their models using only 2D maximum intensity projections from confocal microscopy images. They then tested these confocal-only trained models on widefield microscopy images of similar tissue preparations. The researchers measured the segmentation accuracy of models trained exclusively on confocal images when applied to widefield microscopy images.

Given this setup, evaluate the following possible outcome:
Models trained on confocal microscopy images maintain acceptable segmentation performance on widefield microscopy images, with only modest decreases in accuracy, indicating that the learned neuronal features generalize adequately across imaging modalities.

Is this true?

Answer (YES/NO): NO